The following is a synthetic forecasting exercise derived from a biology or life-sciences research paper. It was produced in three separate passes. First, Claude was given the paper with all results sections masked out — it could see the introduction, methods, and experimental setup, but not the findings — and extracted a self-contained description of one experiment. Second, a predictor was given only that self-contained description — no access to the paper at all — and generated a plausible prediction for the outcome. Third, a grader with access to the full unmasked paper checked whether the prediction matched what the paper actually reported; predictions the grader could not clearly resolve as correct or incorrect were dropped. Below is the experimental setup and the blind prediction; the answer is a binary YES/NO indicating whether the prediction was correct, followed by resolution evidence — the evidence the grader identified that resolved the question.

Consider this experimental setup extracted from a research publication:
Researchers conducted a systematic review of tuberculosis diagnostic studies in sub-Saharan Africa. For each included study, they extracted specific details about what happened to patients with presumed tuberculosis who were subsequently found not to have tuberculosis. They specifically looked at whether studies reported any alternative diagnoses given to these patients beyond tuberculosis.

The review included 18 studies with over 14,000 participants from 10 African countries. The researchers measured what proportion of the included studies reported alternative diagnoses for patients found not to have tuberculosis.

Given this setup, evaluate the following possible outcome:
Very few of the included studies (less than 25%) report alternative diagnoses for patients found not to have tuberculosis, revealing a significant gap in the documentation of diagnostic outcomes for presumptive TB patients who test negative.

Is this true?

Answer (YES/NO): NO